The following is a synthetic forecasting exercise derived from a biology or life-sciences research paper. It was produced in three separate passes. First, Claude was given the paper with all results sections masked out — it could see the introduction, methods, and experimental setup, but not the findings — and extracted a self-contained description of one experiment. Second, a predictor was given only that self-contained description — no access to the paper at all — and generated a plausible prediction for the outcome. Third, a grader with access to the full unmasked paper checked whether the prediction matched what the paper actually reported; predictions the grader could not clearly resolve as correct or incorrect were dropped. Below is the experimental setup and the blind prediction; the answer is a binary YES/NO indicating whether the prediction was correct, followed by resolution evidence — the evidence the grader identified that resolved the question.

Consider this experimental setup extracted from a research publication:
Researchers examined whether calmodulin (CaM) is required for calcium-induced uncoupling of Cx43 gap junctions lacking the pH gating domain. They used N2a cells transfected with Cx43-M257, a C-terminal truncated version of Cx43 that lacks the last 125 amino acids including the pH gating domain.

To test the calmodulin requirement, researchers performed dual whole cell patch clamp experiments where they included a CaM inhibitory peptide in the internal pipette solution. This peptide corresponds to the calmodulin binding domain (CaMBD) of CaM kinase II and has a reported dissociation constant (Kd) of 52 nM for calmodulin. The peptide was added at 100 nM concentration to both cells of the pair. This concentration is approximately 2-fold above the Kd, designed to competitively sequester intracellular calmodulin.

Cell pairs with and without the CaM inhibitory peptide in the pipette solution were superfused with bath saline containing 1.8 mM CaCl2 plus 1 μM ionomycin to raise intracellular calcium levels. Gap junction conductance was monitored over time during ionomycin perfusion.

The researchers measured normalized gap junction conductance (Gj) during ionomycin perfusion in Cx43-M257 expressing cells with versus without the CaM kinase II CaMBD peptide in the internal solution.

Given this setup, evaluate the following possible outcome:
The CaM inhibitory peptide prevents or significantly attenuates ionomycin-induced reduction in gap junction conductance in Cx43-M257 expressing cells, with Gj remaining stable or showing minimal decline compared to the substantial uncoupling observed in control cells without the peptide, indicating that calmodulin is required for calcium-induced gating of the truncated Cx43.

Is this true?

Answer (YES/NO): YES